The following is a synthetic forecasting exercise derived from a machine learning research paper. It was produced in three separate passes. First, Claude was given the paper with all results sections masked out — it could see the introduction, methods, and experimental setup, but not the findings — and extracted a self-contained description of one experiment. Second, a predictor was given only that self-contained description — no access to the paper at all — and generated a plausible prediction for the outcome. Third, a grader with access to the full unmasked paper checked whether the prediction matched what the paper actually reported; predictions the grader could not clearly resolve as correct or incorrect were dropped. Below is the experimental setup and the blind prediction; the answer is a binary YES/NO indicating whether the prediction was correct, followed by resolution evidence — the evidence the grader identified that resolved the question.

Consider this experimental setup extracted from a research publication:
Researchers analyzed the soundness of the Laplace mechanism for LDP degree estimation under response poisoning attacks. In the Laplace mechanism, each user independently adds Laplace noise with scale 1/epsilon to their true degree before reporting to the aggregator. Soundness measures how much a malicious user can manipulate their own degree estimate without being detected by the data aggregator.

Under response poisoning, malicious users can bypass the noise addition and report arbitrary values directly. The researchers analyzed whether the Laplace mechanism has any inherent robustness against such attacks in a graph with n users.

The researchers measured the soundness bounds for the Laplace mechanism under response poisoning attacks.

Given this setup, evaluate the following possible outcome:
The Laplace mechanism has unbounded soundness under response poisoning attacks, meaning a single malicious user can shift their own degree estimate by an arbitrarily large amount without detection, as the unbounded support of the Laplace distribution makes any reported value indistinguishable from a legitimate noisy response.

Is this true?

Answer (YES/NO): NO